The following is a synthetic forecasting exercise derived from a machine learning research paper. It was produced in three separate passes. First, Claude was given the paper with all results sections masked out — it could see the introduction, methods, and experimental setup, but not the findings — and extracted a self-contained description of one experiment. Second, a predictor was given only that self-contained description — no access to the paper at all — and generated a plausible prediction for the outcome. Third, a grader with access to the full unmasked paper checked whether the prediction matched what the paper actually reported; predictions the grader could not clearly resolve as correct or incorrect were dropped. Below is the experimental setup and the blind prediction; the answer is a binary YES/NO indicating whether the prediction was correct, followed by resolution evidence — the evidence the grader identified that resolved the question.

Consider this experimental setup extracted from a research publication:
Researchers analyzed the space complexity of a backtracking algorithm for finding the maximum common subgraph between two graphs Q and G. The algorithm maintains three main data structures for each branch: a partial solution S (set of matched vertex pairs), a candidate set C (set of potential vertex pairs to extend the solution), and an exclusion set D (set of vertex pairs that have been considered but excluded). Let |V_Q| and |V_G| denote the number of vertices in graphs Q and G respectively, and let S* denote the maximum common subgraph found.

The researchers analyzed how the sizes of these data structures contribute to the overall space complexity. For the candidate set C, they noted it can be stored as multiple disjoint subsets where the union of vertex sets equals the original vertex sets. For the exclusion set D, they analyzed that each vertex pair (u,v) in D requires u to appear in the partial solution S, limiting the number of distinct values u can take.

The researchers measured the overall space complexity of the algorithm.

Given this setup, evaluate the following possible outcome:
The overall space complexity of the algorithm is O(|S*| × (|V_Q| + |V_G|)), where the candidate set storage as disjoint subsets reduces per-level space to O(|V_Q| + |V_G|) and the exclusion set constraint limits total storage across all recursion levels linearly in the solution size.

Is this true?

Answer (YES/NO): NO